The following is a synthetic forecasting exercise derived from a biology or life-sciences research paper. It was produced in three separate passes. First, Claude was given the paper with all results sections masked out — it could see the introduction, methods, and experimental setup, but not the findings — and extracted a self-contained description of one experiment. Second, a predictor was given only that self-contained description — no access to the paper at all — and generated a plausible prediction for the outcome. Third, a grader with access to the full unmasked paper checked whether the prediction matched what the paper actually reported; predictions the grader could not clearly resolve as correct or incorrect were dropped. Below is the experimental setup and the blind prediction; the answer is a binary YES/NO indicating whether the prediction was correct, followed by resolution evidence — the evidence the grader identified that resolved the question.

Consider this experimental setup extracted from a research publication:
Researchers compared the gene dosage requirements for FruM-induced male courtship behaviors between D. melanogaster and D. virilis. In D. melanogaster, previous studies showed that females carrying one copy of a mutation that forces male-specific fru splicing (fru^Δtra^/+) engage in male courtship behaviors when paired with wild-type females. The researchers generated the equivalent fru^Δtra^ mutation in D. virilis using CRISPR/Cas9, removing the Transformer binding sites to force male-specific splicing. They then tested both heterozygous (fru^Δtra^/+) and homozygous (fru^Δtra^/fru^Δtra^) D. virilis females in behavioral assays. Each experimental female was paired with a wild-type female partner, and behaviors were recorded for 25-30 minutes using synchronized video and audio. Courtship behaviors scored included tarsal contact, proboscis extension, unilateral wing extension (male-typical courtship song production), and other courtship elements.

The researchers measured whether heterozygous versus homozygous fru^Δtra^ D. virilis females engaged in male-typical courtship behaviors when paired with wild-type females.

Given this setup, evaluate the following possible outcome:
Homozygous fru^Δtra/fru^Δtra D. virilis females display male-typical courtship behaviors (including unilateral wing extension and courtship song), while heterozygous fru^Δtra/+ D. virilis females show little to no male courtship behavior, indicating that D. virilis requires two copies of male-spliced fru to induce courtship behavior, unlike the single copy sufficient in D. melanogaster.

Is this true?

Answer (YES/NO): YES